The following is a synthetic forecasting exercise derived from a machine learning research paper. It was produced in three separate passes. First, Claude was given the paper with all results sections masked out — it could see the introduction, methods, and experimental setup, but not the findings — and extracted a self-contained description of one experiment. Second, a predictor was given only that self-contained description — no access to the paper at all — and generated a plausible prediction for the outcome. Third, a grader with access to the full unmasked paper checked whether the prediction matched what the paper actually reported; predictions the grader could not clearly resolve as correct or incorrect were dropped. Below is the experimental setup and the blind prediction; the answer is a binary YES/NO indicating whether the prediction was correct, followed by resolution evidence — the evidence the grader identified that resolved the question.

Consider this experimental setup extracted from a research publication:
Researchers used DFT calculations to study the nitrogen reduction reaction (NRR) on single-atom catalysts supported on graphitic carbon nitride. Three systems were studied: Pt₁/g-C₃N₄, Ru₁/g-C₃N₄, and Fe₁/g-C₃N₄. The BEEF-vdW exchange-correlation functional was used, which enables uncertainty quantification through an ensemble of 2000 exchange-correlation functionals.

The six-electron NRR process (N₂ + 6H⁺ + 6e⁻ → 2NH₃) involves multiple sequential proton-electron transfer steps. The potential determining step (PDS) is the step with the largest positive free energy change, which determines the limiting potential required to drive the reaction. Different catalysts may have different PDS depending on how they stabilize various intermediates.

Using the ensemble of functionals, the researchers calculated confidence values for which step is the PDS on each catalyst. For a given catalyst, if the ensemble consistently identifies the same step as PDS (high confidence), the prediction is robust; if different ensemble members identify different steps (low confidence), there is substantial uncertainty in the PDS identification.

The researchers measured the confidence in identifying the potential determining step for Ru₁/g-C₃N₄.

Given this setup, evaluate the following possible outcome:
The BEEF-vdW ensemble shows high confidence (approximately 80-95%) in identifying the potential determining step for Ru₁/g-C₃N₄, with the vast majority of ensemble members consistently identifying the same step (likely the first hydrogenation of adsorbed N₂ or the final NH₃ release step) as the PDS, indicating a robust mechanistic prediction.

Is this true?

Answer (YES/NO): NO